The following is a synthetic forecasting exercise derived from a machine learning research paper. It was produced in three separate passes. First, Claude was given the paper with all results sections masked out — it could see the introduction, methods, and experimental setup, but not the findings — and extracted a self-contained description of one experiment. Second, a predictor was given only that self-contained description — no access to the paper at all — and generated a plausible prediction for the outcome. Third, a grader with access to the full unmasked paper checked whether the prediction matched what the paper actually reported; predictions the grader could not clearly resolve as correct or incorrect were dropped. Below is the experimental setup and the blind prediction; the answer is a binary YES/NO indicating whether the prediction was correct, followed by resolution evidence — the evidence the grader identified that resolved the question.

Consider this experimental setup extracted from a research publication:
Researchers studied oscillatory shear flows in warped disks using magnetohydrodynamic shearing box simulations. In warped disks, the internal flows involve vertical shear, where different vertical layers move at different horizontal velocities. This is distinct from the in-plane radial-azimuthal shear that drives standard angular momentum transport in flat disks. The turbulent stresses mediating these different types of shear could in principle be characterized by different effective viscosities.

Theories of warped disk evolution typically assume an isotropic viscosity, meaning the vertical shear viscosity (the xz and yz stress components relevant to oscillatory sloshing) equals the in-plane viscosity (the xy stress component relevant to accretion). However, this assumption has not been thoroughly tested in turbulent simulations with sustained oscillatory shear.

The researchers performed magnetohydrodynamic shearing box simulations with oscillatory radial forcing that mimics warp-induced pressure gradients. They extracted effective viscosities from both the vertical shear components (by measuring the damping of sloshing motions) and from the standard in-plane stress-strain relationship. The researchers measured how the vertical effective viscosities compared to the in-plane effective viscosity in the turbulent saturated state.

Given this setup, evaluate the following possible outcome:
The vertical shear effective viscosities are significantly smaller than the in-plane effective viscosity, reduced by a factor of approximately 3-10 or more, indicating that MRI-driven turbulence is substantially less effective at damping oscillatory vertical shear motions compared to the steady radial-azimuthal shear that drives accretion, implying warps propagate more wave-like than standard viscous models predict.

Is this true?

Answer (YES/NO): NO